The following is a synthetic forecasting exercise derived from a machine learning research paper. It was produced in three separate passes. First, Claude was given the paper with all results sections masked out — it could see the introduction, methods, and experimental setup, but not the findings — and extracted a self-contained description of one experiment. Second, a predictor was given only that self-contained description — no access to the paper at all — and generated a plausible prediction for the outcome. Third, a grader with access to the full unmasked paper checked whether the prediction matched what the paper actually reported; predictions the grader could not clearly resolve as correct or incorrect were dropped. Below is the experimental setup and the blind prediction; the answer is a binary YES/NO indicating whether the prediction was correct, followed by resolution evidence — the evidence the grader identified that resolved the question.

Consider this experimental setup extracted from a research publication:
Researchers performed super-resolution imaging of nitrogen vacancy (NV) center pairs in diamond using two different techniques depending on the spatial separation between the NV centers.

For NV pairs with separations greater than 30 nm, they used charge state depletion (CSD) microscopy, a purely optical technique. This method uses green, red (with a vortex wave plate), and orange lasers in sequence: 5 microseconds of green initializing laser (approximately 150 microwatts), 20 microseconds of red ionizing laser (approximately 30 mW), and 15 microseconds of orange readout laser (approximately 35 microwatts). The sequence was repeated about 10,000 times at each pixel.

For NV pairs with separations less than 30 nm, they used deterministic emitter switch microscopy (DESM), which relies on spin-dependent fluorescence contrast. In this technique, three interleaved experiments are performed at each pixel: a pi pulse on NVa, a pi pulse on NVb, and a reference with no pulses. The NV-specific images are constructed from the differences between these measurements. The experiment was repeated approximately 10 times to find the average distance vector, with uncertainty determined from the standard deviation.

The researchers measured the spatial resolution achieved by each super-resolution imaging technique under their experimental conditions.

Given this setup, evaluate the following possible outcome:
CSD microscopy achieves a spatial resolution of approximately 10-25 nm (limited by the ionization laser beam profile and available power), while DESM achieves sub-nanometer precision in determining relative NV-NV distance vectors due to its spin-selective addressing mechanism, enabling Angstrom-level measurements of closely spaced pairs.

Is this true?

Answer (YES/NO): NO